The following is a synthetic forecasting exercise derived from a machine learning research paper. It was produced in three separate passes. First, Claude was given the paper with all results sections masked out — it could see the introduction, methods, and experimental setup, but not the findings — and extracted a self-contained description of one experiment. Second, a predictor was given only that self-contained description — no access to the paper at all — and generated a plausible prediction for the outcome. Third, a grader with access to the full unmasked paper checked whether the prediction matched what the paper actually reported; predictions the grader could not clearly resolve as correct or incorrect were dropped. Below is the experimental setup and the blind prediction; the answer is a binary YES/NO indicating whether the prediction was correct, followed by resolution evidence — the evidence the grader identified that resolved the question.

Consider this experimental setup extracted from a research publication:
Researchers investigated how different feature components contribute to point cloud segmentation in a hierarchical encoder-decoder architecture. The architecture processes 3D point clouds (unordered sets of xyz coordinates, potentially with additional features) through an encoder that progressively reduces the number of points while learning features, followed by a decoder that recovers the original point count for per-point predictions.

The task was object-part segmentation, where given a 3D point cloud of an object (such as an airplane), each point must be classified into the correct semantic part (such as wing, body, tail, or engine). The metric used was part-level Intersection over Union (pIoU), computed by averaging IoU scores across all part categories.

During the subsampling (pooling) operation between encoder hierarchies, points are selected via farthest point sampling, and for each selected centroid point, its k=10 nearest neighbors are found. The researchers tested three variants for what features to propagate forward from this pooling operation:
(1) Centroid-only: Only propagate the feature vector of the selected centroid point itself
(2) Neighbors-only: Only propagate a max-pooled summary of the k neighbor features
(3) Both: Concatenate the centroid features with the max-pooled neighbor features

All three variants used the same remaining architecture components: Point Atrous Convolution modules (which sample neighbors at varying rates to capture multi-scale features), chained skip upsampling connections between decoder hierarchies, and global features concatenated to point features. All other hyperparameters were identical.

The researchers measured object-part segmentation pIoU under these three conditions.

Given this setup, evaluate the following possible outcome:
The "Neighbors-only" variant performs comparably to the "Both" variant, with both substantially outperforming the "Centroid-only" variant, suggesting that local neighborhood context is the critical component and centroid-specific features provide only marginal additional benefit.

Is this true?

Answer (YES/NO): NO